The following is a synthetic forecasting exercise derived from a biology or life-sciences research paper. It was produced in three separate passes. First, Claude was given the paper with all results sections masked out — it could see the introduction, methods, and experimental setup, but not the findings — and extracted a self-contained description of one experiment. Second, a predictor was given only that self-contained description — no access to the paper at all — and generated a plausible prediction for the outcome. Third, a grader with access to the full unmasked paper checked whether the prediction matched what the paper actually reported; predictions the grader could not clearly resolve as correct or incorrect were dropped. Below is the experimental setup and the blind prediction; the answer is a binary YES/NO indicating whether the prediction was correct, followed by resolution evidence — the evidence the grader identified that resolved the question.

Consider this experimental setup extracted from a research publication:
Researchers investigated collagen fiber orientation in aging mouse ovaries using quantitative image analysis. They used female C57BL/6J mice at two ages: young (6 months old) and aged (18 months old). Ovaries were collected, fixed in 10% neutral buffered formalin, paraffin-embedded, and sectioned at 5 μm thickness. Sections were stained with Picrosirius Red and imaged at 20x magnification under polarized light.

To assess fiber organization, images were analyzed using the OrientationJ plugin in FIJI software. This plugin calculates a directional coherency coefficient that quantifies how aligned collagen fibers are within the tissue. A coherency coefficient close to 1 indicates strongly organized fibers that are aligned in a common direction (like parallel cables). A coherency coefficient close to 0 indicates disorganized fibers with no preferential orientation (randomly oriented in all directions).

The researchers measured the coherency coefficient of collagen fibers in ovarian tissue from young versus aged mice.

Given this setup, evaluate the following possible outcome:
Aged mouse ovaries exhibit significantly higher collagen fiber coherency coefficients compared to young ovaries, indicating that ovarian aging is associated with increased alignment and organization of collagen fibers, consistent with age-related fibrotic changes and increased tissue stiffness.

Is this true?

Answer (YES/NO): NO